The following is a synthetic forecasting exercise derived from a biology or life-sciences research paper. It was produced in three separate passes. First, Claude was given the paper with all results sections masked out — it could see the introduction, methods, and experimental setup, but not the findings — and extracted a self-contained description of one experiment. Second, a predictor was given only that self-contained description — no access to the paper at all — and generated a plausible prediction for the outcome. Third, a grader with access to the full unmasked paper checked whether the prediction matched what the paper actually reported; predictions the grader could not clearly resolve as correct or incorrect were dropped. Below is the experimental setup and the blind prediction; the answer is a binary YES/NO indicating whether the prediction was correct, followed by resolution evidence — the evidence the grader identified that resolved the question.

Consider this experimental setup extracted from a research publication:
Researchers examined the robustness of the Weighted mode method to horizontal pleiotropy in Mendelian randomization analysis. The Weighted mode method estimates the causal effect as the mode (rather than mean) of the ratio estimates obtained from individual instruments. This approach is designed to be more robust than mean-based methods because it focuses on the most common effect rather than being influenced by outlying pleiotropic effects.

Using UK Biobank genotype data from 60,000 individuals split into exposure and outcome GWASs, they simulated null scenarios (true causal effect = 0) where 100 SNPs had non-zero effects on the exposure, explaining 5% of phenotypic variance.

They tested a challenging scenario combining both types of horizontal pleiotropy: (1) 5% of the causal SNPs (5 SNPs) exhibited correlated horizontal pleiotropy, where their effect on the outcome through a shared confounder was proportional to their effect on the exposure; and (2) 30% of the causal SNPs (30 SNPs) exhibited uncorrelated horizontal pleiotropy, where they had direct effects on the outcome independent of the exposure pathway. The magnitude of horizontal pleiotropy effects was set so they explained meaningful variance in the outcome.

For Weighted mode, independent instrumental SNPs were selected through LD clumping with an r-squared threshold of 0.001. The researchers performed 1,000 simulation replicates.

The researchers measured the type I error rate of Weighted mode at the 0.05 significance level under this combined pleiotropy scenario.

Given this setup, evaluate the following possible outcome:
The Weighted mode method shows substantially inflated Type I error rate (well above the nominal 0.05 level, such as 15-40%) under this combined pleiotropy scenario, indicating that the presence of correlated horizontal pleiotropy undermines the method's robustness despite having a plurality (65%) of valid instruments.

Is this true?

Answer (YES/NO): NO